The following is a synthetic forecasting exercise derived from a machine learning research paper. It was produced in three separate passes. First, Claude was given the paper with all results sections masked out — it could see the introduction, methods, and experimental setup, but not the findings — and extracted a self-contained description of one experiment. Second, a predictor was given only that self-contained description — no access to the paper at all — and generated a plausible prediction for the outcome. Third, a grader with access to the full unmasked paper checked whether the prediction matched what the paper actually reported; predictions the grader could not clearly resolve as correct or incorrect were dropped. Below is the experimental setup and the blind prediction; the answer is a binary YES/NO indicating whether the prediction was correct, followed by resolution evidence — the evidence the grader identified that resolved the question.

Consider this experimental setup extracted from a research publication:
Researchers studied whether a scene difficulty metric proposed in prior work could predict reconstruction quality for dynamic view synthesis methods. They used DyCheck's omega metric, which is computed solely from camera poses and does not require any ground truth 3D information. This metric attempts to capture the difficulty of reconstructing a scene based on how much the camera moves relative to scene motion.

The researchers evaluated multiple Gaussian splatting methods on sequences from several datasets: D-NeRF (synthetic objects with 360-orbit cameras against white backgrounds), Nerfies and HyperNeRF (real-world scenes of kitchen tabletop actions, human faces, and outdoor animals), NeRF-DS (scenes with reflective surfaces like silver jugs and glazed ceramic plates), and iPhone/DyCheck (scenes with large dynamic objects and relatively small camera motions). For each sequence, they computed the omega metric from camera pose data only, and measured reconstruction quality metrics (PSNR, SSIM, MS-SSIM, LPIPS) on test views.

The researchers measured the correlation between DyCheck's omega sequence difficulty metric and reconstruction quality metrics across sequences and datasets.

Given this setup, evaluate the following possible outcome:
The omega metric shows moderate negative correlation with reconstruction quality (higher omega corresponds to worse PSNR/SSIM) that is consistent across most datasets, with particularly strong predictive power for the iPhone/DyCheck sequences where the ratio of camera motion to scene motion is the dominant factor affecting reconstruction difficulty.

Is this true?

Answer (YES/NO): NO